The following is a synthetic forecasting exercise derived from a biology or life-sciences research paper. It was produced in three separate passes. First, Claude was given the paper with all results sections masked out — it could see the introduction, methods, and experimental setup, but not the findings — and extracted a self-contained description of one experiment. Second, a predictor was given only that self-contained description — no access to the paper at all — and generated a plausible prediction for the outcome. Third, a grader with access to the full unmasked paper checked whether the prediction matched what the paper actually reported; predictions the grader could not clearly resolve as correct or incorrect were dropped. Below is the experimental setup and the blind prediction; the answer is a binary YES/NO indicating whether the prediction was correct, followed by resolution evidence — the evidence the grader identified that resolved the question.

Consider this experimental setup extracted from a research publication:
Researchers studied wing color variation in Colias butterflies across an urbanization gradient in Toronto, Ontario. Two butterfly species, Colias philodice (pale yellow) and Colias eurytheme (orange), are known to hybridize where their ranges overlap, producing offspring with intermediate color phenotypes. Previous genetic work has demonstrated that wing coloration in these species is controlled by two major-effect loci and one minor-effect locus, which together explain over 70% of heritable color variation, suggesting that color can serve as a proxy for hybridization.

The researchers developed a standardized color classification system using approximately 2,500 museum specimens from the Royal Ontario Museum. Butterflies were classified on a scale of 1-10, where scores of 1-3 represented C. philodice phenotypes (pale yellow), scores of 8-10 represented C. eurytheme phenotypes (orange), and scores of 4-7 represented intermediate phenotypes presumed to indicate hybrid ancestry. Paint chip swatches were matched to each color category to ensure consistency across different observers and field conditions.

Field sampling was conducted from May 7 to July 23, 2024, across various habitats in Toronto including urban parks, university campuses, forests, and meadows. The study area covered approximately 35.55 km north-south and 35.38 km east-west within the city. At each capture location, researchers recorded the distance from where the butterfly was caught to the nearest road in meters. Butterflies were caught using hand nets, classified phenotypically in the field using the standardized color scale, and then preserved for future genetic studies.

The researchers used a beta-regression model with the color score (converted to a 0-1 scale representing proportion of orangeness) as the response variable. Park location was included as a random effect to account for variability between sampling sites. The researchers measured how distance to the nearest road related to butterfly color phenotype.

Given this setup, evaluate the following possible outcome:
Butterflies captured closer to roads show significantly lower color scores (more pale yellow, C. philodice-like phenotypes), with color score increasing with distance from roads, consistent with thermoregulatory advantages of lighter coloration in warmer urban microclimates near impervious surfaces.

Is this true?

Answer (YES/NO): YES